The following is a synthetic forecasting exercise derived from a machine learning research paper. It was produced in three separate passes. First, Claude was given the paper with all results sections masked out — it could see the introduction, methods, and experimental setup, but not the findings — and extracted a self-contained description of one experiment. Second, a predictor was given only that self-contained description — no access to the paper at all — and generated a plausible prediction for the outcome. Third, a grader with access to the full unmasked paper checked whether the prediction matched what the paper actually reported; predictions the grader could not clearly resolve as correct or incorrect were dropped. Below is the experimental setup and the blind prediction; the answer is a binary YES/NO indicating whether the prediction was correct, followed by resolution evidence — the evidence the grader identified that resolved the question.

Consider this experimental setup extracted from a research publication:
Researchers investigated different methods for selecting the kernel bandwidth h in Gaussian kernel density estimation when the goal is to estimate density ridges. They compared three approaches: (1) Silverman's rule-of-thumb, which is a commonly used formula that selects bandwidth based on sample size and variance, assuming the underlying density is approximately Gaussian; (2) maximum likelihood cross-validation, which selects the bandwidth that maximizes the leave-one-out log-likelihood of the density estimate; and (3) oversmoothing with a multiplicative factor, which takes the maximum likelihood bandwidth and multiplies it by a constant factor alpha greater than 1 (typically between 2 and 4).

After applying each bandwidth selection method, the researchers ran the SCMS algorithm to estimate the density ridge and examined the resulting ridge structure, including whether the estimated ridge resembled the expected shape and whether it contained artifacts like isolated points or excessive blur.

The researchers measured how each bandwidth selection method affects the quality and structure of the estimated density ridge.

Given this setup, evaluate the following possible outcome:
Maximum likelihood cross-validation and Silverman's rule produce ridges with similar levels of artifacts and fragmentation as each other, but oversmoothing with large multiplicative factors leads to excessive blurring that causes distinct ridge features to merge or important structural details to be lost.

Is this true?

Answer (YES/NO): NO